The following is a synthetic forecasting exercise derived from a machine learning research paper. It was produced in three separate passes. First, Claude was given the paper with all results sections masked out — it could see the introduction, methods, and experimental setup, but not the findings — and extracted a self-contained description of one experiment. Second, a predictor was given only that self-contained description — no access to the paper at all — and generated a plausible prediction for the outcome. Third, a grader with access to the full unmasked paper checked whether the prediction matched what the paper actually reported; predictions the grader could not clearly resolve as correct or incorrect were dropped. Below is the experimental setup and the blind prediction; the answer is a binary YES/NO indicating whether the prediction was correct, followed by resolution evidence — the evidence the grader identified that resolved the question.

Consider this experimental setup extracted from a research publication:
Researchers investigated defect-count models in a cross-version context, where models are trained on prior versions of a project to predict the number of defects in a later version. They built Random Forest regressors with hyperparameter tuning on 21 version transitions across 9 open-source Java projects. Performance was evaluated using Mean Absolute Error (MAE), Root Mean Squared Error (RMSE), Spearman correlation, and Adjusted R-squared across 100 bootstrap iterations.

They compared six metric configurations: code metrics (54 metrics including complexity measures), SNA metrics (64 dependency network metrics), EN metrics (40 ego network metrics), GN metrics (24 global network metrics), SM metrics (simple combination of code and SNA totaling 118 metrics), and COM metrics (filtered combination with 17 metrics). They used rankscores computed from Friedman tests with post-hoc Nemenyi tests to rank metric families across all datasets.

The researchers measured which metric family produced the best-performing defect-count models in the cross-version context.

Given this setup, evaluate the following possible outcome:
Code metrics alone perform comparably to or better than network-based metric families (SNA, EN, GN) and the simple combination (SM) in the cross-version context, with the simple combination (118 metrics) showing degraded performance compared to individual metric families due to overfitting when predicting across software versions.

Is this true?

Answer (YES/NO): NO